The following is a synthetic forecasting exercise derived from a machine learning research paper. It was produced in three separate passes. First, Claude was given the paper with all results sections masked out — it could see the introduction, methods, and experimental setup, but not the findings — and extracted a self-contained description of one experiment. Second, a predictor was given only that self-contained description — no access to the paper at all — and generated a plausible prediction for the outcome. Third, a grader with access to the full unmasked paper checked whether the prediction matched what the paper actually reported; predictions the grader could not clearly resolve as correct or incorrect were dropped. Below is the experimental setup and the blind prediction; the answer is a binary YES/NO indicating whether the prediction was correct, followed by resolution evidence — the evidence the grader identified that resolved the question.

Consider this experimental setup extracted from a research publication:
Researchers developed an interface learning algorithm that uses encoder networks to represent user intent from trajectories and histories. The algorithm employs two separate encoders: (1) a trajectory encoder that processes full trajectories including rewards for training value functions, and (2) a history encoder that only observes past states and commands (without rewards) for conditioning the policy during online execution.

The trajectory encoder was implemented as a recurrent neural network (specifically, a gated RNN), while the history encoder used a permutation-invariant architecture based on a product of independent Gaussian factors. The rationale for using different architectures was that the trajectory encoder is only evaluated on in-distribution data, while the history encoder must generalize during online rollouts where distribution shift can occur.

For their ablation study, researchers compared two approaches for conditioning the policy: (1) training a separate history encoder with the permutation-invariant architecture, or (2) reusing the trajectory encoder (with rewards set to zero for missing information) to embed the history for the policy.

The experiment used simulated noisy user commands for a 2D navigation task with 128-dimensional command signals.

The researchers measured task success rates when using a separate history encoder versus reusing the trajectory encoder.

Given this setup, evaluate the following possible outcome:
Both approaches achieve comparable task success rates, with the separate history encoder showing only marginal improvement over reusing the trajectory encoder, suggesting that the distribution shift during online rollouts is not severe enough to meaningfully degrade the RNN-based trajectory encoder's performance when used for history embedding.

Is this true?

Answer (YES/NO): NO